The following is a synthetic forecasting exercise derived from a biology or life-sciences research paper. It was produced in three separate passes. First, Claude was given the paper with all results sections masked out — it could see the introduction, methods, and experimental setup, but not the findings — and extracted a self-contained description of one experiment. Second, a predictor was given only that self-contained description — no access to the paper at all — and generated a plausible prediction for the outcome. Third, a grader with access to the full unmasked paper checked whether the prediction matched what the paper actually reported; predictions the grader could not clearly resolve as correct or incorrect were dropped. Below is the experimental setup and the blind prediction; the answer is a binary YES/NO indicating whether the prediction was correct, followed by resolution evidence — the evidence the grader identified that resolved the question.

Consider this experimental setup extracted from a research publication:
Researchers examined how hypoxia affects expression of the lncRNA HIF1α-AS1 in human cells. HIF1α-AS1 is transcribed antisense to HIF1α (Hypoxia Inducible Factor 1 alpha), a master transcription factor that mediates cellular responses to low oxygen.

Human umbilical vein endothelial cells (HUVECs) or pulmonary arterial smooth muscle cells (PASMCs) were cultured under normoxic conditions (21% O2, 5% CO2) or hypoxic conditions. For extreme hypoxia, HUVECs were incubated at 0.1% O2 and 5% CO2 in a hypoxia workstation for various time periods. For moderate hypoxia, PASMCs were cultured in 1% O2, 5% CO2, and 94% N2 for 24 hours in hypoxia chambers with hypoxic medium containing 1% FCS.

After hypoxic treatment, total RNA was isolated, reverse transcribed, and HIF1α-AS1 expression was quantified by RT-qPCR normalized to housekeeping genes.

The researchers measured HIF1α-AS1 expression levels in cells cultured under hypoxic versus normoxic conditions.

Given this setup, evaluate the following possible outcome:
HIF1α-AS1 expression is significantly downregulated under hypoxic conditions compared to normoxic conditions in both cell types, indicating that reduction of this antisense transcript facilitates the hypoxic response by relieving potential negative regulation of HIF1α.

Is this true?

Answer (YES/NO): NO